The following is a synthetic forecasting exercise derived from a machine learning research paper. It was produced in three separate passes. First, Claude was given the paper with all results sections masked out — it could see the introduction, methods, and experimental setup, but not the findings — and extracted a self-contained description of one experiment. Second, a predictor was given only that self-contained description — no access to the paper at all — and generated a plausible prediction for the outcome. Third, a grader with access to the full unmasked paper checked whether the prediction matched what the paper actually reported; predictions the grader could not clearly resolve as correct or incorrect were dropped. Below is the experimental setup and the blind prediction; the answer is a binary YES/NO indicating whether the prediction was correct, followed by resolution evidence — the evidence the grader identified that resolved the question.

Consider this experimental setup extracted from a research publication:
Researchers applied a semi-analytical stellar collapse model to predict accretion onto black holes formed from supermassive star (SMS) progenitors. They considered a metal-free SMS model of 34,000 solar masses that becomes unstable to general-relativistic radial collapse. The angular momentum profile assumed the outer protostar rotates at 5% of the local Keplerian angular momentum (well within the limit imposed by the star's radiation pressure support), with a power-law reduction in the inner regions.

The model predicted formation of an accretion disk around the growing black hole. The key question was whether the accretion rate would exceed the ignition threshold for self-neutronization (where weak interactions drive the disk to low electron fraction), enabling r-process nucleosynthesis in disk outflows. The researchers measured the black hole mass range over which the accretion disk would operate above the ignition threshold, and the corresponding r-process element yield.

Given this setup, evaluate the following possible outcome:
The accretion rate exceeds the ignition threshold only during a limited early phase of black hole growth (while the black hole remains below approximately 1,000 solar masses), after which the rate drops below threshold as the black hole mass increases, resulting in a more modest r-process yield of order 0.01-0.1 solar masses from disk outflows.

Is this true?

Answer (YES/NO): NO